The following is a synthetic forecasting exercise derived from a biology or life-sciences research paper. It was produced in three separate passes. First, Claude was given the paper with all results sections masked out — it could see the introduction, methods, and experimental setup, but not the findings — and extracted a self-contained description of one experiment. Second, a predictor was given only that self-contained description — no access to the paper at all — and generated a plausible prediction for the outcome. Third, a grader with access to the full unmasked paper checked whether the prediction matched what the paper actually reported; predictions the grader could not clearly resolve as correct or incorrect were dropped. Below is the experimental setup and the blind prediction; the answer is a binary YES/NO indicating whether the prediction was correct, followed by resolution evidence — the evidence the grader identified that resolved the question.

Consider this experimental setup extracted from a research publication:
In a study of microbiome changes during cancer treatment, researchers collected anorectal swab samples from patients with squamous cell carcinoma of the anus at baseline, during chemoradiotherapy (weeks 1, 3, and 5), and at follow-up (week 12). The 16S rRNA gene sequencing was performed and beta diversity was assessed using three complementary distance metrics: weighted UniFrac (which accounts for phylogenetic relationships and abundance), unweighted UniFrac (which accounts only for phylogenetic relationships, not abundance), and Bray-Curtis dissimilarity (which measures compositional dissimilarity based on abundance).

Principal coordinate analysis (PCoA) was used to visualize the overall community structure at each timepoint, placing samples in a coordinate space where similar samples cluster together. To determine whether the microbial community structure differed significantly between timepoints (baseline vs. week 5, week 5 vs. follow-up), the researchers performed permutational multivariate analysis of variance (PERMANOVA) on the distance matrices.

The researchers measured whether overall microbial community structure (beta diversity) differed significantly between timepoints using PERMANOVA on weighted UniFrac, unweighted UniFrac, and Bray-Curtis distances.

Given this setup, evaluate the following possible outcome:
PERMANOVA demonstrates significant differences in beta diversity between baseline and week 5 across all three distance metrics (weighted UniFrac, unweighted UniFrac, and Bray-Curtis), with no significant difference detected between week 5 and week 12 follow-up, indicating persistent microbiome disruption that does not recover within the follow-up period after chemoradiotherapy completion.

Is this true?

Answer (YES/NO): NO